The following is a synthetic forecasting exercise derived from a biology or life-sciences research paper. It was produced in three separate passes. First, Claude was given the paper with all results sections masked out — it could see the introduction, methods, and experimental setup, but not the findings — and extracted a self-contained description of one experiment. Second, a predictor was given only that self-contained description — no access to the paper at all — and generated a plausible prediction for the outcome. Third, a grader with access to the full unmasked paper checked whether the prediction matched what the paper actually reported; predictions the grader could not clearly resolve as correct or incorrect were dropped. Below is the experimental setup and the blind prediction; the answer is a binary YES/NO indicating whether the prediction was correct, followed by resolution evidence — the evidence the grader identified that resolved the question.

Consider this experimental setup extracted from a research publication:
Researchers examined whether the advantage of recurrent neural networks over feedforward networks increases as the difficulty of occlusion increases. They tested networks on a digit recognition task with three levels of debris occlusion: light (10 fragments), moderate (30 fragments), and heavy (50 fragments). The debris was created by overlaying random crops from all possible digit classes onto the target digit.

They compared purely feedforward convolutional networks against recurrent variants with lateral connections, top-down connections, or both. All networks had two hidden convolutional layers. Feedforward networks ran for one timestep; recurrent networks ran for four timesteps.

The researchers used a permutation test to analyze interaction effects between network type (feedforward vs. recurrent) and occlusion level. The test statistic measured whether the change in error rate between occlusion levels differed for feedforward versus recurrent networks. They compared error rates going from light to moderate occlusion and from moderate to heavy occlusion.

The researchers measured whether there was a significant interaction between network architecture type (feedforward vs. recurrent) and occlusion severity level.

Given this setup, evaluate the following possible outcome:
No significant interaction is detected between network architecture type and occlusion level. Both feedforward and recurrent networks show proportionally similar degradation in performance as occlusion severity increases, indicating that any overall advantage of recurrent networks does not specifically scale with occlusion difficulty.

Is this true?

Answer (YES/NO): NO